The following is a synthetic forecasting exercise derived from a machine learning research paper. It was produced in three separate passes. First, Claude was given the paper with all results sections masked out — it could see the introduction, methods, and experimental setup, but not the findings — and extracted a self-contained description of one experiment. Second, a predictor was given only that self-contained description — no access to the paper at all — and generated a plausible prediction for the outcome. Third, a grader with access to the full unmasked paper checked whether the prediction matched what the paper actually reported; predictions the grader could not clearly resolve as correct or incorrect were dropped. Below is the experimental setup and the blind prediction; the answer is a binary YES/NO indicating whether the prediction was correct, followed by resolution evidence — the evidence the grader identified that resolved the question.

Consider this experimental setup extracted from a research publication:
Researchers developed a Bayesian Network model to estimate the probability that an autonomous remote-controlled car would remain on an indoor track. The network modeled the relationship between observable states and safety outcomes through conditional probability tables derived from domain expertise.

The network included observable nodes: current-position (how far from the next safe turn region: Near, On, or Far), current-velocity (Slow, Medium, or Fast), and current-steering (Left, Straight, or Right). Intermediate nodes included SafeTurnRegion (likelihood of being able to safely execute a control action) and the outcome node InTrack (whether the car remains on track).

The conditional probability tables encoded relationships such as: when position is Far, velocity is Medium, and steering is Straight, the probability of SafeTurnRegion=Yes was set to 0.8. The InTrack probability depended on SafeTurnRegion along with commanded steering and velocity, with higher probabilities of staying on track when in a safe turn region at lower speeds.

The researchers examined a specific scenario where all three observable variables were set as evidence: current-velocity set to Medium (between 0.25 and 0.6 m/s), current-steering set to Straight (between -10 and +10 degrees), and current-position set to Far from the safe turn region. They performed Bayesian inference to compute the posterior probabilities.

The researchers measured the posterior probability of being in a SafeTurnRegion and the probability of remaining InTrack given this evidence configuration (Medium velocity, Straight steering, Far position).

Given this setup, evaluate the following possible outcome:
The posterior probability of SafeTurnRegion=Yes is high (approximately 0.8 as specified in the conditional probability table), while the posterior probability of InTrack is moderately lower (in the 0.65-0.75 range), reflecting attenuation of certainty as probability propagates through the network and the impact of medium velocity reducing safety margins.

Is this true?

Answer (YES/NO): NO